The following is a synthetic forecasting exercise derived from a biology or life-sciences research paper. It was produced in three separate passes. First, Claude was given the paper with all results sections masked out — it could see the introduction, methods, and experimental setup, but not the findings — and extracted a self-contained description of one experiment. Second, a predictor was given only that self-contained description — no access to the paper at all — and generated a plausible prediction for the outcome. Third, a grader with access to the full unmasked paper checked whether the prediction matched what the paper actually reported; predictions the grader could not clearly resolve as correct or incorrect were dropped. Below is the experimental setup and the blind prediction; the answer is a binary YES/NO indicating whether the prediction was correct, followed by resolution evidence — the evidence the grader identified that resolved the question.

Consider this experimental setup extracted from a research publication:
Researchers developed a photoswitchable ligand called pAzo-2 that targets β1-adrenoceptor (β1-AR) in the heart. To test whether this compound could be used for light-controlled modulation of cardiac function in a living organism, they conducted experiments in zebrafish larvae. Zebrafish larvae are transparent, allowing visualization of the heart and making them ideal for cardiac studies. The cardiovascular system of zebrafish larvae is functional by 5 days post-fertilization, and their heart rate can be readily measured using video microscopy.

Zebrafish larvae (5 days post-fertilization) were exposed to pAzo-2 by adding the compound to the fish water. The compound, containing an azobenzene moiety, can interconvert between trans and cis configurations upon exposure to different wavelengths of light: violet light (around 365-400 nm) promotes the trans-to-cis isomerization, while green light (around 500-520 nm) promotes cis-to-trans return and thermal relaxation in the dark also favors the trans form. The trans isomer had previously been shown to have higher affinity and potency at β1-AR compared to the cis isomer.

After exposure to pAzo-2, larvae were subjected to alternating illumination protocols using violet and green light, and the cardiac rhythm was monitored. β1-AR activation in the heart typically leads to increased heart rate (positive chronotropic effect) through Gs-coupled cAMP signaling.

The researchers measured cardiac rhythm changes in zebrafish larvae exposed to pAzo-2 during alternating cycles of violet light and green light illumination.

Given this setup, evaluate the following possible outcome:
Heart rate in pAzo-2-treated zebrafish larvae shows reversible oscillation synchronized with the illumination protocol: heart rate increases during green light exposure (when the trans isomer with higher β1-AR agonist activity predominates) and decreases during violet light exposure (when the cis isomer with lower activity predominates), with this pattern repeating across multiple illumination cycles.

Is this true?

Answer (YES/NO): NO